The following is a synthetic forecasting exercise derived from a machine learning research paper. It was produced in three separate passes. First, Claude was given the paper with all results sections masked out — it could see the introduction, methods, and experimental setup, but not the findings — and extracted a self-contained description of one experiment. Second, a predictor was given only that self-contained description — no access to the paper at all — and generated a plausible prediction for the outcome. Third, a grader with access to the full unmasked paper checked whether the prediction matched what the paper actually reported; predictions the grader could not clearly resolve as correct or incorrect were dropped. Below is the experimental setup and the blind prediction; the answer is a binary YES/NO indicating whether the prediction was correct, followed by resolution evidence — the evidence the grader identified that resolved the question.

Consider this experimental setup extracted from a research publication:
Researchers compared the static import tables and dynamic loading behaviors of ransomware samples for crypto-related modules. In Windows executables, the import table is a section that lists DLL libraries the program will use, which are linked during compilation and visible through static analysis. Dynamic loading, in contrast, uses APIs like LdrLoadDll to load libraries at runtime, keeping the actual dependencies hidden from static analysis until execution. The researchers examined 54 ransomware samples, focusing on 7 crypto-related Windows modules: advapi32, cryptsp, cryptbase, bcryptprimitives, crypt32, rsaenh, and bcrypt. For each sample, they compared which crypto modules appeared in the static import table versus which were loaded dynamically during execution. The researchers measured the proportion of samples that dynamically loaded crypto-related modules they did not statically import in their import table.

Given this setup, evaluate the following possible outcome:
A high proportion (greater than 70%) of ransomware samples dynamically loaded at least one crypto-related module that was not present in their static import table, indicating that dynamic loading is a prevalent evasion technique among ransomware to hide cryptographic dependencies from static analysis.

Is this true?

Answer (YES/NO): YES